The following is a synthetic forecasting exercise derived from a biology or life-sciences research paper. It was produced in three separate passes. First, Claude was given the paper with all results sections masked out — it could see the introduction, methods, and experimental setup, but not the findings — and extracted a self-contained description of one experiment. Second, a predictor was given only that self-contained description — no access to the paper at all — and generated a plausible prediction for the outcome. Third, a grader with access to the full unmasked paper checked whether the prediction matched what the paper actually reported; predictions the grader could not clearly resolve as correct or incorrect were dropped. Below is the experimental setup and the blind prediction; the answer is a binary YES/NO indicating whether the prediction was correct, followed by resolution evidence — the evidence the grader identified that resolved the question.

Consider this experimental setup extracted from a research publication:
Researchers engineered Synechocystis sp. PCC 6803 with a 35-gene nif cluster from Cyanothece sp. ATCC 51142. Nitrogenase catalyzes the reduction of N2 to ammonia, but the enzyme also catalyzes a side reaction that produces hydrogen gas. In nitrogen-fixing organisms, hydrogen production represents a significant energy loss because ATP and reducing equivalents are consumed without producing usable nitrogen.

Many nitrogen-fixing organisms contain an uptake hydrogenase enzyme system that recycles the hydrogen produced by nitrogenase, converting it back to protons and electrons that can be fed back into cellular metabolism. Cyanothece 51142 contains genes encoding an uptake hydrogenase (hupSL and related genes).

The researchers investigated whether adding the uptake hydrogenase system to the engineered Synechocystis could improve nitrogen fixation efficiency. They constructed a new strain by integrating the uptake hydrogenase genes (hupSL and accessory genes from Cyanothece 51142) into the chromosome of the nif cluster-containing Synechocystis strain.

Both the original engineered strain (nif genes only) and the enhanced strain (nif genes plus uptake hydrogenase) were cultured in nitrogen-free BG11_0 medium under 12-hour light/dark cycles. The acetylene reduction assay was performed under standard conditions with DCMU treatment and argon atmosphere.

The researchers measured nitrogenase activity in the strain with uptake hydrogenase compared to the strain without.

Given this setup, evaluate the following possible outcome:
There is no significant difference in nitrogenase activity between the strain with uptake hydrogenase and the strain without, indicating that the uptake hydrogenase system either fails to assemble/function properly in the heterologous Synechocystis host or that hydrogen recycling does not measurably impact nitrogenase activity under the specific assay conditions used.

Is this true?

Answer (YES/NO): YES